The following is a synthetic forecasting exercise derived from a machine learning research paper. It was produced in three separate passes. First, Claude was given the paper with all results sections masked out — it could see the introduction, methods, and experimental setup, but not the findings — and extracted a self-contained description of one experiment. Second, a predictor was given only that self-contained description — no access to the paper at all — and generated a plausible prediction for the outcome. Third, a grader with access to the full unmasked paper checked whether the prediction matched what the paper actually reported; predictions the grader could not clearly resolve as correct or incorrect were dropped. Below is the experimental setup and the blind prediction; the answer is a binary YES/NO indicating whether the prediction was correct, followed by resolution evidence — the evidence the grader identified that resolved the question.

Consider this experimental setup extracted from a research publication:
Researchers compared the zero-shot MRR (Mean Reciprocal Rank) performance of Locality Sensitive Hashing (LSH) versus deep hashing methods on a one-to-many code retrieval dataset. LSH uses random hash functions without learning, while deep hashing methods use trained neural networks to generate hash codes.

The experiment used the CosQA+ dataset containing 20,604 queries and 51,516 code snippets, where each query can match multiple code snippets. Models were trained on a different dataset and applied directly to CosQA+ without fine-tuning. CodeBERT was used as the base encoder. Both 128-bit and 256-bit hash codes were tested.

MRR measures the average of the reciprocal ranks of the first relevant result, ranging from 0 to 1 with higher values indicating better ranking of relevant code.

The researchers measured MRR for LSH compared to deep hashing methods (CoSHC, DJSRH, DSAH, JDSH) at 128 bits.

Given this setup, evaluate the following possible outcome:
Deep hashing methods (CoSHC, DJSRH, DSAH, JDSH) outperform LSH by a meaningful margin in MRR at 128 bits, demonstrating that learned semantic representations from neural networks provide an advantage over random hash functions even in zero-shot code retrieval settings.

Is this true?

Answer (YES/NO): YES